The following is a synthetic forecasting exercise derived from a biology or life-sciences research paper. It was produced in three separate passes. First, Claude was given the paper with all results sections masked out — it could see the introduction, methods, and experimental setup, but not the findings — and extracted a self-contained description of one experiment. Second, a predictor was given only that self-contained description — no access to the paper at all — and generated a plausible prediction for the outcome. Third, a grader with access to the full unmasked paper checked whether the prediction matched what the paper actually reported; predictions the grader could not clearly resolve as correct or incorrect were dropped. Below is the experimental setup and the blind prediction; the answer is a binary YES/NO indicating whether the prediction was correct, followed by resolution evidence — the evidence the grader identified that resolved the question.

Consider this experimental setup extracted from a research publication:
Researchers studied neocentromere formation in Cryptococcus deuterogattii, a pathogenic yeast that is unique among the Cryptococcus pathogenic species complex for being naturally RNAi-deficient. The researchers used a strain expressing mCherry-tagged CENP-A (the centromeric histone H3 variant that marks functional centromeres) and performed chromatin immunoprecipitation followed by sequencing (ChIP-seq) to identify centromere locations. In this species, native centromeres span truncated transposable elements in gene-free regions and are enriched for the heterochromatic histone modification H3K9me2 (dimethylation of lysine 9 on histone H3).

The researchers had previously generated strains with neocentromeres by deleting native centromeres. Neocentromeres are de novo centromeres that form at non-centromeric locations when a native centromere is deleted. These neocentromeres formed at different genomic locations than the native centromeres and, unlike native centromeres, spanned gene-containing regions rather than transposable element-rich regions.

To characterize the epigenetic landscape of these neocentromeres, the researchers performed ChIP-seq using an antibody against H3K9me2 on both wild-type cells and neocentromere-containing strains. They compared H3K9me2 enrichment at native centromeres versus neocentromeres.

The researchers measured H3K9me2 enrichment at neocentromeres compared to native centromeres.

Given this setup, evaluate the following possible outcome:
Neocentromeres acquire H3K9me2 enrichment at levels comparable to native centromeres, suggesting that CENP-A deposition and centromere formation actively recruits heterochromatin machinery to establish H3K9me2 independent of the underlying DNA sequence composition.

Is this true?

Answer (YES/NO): NO